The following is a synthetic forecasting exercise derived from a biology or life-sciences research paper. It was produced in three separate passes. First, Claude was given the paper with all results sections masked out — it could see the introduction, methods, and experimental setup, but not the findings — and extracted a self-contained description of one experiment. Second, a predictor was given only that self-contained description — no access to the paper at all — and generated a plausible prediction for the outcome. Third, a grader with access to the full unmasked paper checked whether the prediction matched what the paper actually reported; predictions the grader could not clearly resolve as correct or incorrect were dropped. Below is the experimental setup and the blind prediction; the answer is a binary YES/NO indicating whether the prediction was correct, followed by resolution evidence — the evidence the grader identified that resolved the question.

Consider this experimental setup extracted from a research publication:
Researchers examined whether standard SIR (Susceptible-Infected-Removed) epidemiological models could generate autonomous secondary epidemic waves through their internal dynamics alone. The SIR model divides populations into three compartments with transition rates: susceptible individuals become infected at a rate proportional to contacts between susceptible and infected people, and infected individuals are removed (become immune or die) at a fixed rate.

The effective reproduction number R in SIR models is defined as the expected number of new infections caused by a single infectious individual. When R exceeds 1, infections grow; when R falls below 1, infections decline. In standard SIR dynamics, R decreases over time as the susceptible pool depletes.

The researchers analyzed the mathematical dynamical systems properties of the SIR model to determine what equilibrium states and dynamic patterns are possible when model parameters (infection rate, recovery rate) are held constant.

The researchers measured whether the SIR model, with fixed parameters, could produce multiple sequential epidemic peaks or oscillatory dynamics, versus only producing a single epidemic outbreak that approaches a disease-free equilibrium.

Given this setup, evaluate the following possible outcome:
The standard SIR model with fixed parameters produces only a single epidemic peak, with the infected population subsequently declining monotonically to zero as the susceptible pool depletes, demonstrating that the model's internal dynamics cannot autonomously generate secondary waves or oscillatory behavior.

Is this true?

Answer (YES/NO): YES